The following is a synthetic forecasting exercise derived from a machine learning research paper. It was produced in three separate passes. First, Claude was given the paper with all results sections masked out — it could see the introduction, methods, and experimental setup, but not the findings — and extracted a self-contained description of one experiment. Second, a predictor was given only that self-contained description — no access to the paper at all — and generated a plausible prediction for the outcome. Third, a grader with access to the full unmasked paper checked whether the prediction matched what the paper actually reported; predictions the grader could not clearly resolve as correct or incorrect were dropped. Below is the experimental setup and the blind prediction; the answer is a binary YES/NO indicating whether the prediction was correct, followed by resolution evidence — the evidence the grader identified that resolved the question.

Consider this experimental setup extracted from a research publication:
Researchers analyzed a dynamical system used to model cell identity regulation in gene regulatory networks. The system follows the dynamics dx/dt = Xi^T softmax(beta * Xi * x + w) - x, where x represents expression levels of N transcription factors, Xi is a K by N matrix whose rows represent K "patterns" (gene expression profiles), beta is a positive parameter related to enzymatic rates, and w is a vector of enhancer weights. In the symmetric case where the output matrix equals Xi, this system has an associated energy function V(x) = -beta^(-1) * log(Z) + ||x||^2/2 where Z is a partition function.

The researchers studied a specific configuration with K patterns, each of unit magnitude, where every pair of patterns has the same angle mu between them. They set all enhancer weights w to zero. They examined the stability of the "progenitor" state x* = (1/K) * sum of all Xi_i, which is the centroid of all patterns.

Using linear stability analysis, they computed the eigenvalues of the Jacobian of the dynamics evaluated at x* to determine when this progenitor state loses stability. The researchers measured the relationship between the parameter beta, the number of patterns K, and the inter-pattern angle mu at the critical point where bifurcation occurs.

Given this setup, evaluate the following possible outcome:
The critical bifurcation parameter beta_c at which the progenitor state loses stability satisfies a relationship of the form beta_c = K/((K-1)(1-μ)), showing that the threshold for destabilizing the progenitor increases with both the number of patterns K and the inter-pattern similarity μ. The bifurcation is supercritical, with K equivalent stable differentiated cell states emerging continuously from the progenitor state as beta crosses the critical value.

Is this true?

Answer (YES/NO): NO